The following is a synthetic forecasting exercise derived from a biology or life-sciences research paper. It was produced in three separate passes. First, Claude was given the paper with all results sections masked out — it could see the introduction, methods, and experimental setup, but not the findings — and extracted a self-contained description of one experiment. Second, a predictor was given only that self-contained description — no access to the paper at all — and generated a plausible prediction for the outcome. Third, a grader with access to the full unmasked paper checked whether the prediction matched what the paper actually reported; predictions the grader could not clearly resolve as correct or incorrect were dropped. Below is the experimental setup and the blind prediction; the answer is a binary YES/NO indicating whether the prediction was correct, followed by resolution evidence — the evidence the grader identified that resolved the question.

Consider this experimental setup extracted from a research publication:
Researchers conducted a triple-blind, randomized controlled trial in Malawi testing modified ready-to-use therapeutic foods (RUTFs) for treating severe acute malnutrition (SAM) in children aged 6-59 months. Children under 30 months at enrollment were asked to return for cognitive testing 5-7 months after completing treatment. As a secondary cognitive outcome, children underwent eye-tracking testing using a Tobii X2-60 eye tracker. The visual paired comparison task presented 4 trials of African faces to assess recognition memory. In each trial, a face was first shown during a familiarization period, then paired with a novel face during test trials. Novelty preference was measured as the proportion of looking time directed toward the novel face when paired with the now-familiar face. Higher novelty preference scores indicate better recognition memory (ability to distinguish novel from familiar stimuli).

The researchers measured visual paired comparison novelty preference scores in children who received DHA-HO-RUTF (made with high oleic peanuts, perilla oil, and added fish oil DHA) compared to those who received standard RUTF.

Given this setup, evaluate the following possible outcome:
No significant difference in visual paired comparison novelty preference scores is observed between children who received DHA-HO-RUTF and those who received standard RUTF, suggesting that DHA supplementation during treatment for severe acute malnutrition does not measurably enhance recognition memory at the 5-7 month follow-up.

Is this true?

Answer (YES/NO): YES